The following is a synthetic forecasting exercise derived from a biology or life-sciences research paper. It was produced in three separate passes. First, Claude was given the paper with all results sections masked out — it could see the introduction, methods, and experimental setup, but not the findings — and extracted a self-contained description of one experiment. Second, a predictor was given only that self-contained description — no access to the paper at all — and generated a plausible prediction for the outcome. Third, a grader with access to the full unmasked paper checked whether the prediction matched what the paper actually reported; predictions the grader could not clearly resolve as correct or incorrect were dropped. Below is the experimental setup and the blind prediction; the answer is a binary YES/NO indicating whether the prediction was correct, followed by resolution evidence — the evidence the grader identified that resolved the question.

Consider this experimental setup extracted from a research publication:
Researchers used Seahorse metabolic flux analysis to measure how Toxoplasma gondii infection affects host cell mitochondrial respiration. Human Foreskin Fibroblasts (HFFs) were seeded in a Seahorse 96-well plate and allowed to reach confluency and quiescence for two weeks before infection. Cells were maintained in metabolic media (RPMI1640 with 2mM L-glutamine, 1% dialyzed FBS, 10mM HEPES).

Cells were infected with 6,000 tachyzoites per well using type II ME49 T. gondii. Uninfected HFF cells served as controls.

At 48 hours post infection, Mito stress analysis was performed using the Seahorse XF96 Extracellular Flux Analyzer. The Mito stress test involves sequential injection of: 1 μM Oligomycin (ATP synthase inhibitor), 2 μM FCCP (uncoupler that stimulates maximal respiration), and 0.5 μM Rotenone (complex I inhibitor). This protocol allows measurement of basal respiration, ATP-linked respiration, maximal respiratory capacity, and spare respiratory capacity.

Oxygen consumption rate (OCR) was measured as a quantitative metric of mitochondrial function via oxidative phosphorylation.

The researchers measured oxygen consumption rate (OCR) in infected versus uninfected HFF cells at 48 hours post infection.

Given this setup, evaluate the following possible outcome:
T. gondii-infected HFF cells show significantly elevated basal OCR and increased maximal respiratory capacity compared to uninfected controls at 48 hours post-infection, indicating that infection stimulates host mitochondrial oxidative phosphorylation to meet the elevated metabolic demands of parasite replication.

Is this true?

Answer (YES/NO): YES